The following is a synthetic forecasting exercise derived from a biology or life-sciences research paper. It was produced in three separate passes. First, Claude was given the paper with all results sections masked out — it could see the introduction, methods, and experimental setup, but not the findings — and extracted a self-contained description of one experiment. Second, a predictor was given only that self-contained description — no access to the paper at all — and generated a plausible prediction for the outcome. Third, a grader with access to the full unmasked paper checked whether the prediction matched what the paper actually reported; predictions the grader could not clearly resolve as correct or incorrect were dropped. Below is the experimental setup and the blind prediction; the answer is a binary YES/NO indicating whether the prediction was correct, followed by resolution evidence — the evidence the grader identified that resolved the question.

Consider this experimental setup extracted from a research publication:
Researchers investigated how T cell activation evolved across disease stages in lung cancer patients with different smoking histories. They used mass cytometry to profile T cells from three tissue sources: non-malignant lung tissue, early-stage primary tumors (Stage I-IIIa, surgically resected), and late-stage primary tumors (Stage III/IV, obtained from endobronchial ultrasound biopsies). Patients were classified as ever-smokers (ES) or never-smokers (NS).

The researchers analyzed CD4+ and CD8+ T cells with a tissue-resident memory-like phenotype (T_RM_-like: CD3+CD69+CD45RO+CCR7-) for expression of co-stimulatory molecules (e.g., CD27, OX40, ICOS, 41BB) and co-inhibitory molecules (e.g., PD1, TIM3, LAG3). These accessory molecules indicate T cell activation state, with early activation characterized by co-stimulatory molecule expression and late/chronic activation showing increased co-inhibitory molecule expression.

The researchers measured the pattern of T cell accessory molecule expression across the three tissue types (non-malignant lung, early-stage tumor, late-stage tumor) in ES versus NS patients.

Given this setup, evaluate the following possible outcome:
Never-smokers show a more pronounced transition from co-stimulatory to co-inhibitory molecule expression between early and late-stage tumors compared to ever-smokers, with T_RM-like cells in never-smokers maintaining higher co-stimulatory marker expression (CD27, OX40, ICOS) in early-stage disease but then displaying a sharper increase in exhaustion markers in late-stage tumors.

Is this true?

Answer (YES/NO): NO